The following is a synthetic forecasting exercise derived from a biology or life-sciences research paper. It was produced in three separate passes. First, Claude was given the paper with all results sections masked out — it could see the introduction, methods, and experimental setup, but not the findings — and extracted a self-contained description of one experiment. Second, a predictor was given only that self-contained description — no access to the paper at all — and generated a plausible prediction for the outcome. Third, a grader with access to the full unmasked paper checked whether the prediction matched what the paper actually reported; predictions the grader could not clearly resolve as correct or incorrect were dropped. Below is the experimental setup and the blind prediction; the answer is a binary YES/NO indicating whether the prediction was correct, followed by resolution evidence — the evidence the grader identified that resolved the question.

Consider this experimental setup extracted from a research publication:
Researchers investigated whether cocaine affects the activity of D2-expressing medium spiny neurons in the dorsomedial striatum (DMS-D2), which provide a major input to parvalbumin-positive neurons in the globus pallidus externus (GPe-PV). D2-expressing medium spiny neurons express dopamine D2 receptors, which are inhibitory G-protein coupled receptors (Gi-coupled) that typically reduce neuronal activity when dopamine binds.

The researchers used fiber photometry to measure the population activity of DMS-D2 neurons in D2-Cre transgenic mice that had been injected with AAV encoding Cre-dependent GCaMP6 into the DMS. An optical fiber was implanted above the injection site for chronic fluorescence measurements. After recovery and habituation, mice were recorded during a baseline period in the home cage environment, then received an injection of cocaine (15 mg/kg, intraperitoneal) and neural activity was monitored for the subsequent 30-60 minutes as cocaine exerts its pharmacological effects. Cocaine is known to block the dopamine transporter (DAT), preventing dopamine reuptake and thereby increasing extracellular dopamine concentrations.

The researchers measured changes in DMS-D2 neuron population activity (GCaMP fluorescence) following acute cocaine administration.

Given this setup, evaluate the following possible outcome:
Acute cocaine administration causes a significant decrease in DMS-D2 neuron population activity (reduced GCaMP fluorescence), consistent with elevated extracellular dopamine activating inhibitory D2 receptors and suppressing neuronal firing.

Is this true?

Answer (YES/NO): YES